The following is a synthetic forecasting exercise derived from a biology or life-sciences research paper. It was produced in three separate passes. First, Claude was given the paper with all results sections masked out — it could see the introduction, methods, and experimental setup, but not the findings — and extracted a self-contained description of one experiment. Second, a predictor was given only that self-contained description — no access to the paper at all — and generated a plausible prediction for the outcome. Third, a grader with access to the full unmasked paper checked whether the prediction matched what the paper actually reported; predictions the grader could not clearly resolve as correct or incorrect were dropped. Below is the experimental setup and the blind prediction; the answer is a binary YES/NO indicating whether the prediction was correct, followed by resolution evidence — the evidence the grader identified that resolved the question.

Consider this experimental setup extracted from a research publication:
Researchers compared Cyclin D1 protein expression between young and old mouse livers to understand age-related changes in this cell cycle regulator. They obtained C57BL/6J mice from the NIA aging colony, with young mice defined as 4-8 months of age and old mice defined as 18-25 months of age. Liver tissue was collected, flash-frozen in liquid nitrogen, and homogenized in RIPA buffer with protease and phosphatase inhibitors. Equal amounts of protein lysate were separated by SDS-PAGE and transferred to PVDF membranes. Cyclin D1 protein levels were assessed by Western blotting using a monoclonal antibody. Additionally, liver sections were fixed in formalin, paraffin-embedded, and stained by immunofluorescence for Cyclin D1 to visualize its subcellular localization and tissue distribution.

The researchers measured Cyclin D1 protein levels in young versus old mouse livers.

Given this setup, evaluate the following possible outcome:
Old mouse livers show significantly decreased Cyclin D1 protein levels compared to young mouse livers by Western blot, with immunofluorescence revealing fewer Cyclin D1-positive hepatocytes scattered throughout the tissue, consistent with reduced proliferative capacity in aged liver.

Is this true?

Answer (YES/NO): NO